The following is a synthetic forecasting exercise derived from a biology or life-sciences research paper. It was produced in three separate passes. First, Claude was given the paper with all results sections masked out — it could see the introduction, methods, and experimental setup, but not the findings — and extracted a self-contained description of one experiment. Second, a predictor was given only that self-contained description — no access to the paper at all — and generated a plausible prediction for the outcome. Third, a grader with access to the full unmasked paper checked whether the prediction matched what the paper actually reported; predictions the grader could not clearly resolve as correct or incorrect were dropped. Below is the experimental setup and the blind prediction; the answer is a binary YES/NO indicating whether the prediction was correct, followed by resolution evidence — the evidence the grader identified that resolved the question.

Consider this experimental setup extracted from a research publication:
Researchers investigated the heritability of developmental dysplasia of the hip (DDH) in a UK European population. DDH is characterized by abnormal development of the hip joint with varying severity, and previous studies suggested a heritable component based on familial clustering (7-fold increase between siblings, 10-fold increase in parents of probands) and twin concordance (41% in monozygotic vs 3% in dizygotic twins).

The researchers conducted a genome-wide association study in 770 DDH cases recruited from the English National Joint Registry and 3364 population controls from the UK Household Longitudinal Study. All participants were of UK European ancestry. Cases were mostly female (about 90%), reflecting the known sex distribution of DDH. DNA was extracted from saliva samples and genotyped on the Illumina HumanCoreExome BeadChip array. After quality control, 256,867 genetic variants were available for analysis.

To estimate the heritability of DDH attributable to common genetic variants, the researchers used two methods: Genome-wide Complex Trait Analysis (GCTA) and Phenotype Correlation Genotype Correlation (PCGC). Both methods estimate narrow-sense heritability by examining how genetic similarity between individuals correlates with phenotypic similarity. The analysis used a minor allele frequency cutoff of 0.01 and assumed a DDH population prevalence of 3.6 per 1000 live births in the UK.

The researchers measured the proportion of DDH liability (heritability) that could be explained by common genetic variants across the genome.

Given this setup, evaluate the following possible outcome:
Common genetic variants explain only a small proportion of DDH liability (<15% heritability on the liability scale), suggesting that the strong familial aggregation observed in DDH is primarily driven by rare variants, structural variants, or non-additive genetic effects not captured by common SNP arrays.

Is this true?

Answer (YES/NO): NO